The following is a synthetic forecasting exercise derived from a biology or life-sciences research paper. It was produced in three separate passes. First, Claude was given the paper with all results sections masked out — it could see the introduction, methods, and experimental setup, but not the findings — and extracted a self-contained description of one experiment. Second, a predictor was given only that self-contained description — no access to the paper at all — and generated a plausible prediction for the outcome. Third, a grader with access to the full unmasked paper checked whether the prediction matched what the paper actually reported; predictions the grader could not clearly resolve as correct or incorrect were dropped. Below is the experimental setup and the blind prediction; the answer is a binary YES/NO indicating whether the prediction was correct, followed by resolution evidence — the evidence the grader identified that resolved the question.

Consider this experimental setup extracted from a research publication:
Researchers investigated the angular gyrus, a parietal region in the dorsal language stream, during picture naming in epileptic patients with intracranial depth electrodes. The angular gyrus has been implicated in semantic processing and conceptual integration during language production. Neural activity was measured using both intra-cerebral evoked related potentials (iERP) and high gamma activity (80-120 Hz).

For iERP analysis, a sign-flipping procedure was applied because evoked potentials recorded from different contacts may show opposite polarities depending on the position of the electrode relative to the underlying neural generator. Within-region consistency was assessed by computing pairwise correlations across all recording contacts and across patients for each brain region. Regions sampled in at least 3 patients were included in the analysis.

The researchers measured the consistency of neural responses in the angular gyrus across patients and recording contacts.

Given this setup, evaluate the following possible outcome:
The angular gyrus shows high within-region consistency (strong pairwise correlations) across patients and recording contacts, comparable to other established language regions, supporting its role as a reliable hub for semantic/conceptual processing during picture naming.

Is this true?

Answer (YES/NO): NO